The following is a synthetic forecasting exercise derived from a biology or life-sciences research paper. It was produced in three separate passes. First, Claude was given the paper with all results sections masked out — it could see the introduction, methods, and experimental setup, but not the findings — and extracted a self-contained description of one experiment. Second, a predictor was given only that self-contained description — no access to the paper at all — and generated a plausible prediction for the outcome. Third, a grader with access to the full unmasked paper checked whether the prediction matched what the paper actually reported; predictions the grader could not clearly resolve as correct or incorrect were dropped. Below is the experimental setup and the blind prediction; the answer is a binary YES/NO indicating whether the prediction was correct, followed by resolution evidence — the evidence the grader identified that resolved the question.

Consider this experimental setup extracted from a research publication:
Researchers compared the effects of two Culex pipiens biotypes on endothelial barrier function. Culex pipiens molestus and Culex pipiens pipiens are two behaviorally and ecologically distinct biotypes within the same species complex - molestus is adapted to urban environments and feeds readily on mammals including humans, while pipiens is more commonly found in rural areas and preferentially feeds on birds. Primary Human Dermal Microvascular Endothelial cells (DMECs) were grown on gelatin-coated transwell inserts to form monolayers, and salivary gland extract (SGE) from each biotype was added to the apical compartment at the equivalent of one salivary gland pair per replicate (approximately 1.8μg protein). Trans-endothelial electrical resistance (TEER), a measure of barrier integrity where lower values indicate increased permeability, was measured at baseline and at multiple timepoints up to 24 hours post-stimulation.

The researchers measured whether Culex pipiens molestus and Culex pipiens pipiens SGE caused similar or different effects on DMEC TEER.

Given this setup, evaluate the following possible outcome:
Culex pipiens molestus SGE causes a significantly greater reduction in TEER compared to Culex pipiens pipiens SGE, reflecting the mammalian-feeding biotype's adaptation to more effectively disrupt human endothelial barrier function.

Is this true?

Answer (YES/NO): YES